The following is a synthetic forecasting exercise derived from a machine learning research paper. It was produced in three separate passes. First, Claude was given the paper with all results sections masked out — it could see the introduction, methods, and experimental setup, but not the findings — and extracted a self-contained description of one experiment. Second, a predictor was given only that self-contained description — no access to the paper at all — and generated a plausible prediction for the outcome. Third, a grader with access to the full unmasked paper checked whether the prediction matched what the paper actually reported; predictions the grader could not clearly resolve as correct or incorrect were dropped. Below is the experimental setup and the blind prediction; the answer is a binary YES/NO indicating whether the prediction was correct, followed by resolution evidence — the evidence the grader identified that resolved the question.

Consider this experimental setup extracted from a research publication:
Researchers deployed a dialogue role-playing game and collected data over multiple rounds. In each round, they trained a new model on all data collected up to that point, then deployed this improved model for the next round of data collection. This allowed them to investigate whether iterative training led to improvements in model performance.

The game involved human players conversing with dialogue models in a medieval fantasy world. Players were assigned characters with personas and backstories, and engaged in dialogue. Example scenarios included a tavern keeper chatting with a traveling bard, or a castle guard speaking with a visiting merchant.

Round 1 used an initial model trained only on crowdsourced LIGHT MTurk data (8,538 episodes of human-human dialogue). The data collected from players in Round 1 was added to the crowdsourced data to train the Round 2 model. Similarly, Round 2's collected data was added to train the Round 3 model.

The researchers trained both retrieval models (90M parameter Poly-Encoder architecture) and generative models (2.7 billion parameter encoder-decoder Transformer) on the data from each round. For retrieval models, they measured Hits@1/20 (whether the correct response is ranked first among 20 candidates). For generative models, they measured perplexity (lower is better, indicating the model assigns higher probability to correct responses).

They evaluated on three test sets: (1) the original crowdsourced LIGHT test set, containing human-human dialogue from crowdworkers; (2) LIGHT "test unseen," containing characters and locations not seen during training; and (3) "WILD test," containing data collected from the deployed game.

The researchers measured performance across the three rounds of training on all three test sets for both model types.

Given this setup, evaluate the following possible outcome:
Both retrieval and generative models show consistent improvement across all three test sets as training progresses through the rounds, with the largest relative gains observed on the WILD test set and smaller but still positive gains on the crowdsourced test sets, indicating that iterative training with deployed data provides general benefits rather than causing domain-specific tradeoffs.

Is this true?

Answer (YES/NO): YES